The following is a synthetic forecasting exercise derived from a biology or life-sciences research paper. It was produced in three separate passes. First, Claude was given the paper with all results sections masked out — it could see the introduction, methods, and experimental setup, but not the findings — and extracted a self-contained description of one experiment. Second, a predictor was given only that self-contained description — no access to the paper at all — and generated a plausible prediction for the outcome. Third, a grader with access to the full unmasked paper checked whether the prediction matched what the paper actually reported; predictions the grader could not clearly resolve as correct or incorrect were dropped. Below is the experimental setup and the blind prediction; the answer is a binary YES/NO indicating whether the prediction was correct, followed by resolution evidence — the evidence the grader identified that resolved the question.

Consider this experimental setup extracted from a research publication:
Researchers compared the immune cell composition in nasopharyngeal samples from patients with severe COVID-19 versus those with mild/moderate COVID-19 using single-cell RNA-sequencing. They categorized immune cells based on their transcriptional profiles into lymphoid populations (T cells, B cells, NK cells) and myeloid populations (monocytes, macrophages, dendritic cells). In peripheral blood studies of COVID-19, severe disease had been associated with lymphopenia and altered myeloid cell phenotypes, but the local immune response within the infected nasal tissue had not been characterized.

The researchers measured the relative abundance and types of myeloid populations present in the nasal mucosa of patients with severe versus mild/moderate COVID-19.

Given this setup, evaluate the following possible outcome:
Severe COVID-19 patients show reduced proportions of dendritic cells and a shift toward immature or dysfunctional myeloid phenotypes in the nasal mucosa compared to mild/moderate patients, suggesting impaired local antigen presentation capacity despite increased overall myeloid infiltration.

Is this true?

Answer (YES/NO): NO